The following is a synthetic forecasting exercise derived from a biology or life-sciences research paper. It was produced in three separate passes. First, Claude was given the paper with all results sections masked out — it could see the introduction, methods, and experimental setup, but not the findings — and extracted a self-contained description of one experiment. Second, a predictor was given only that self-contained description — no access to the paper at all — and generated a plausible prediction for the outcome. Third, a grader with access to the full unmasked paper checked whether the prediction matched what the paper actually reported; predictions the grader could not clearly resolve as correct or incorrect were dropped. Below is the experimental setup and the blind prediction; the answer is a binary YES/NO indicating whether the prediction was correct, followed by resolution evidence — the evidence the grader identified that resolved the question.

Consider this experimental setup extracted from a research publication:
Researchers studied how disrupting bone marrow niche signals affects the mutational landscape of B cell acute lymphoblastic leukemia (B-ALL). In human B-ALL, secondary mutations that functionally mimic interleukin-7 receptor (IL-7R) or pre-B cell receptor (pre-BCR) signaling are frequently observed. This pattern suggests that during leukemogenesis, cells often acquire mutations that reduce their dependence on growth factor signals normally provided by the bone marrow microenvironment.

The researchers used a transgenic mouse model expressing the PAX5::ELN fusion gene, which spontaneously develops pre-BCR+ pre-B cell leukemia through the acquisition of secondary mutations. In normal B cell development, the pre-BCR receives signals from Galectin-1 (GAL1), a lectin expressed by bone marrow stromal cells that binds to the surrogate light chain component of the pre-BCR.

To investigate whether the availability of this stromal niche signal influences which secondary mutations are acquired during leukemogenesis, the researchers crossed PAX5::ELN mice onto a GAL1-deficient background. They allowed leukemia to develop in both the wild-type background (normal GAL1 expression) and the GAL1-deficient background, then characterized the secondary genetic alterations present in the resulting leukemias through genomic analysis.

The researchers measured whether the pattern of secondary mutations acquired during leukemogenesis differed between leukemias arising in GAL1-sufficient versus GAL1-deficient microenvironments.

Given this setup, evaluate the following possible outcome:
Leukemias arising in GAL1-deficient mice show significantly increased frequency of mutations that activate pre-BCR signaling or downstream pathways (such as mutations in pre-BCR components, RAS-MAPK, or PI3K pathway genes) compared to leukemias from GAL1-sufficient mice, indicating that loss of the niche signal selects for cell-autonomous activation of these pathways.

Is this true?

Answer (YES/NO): NO